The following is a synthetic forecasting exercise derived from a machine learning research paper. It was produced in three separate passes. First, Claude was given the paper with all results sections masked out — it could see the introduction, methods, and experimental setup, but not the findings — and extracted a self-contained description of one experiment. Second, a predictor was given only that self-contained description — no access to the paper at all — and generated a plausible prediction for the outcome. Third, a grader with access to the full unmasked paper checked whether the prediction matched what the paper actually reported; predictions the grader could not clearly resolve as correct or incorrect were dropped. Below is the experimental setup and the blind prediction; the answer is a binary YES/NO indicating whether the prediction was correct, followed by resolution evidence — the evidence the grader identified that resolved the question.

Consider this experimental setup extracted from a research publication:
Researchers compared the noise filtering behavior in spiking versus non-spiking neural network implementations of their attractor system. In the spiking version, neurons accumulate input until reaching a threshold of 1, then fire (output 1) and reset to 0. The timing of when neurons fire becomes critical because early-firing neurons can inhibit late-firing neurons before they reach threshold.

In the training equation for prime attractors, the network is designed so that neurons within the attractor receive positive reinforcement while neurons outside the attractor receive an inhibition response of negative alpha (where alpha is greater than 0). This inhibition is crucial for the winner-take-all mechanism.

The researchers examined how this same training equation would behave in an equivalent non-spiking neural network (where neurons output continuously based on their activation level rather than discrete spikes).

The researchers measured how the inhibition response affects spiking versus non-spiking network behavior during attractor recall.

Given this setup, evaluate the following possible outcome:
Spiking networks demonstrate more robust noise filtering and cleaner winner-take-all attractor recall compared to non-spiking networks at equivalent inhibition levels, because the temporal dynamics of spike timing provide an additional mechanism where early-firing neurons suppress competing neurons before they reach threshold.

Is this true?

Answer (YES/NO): YES